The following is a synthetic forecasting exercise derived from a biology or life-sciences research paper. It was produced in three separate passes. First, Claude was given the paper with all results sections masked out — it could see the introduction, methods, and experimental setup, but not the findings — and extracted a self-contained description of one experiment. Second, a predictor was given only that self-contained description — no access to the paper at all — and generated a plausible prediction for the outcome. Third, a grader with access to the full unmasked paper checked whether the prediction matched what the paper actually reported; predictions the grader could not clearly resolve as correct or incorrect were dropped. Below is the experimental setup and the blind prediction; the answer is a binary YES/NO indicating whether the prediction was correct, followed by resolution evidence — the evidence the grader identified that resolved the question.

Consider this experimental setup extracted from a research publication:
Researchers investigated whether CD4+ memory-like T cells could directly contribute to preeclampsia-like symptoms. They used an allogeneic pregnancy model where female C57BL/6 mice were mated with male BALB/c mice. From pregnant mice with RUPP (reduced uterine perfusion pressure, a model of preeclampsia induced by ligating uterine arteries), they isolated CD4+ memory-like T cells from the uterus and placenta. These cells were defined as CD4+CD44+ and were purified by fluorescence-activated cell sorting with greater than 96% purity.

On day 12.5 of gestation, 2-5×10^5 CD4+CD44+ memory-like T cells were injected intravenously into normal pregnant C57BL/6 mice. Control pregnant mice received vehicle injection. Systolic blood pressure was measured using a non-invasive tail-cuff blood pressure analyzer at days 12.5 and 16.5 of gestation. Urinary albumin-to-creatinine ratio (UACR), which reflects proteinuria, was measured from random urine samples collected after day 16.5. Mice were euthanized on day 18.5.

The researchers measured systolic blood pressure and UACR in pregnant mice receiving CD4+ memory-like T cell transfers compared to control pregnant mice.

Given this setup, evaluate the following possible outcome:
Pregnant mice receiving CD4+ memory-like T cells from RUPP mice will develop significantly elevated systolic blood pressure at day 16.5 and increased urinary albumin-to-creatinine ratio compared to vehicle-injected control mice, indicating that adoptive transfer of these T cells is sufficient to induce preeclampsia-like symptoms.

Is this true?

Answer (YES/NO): YES